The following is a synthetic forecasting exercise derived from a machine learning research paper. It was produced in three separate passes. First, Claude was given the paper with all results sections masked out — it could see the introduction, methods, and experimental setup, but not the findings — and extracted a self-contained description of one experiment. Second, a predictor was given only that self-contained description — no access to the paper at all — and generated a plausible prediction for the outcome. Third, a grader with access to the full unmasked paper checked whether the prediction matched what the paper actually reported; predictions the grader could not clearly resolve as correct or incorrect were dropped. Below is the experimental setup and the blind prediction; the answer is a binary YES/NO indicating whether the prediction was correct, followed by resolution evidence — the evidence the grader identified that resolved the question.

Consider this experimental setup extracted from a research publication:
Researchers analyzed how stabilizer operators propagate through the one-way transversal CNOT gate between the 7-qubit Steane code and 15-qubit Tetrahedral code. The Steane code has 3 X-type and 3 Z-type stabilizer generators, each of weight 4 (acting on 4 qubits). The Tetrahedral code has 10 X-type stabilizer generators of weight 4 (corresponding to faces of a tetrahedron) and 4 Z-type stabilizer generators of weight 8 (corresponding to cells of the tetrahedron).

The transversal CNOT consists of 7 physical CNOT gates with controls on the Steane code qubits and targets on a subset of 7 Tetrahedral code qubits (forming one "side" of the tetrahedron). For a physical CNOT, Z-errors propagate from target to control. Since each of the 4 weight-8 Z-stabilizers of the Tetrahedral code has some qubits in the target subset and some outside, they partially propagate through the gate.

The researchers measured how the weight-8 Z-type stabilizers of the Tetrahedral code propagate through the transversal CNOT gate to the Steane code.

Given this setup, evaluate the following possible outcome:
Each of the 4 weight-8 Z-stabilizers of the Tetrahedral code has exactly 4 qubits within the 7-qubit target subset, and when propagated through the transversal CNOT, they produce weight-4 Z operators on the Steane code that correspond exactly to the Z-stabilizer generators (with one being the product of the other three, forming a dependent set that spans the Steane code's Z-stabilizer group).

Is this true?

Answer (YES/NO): NO